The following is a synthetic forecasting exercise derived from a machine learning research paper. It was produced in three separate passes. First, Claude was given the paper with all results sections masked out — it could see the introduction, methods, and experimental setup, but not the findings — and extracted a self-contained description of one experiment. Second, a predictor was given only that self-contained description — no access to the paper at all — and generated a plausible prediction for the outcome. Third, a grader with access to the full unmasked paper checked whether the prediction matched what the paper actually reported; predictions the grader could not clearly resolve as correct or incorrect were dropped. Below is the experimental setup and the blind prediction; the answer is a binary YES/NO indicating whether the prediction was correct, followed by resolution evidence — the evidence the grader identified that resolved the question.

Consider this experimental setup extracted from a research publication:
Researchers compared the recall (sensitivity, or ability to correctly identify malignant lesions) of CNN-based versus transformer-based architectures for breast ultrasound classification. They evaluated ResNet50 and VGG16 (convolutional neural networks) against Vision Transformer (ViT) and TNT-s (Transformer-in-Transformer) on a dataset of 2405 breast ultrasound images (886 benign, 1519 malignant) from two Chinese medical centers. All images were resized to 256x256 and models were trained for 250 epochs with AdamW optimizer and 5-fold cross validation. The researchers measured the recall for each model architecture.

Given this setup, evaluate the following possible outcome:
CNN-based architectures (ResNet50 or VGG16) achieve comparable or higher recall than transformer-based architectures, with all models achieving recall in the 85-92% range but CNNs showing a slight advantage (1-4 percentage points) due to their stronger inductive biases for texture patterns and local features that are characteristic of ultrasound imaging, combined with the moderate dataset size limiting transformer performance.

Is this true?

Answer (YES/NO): NO